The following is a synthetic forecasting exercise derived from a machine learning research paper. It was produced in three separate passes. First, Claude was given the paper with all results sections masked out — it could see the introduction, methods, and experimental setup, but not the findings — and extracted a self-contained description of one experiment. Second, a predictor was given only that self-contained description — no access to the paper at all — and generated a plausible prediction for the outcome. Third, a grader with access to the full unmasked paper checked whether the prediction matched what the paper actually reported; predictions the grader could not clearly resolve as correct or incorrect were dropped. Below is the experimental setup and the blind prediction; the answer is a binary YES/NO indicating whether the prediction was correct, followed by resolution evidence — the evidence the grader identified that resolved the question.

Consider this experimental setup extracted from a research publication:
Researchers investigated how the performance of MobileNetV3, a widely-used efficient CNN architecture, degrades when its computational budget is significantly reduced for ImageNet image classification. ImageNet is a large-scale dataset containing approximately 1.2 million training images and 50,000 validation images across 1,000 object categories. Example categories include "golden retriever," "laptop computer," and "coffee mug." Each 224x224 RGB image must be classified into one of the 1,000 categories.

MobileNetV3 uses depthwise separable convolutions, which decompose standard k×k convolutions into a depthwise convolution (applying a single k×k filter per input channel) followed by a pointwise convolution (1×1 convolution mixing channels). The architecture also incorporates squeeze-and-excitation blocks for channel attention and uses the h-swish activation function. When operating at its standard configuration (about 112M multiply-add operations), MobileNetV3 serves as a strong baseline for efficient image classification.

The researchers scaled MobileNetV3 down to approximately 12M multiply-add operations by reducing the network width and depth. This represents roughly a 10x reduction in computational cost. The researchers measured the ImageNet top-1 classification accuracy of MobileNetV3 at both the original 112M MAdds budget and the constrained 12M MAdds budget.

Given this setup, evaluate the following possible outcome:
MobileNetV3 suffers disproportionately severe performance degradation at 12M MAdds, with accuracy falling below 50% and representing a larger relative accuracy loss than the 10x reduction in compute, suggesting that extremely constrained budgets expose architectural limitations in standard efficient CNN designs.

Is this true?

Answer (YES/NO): NO